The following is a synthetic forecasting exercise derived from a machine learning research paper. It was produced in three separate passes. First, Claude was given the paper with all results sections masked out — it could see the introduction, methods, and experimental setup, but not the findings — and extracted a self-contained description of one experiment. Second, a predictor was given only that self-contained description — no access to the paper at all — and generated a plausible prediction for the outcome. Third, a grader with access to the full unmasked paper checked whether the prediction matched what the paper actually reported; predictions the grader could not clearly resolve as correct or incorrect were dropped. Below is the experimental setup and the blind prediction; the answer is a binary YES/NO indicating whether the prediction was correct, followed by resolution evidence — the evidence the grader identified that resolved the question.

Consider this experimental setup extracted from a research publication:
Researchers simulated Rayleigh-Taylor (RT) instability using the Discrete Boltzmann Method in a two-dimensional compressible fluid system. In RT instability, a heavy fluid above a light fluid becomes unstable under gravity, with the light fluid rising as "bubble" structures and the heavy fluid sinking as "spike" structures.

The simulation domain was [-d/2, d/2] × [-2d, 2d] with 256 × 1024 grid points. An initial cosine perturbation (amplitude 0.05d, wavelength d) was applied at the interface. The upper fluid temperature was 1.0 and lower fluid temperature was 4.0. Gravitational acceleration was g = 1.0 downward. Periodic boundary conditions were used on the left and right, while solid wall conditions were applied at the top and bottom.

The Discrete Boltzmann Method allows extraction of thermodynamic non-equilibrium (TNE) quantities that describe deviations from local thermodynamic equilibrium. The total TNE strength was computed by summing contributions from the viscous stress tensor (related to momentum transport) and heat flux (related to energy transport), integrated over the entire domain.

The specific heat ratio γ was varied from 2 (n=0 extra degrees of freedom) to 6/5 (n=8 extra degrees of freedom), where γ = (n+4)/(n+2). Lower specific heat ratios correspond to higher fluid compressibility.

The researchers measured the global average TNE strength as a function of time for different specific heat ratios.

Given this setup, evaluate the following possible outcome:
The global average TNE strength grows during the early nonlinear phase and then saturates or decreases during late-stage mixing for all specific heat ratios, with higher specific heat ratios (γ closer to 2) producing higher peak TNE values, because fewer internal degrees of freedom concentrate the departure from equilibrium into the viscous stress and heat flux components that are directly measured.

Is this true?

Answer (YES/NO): NO